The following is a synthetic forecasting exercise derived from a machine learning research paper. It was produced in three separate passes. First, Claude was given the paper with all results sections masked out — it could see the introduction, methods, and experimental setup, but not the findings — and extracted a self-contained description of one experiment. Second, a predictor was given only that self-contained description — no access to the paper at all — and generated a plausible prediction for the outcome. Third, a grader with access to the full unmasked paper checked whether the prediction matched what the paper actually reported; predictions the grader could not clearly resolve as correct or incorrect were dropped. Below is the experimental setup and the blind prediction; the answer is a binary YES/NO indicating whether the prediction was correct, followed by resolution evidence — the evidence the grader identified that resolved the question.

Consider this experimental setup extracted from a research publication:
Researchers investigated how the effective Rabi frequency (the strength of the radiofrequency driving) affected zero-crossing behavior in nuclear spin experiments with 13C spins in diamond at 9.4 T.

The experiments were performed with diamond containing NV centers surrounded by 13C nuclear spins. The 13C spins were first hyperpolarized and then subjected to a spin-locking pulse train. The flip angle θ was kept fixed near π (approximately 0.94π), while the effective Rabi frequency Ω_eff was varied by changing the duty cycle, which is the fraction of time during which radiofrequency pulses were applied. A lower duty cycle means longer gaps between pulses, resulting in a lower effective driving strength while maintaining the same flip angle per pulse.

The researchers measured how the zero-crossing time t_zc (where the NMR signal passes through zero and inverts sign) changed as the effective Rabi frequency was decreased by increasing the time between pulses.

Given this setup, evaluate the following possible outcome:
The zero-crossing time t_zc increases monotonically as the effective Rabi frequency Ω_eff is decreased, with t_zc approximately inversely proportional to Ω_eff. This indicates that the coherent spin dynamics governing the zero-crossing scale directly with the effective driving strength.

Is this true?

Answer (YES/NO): NO